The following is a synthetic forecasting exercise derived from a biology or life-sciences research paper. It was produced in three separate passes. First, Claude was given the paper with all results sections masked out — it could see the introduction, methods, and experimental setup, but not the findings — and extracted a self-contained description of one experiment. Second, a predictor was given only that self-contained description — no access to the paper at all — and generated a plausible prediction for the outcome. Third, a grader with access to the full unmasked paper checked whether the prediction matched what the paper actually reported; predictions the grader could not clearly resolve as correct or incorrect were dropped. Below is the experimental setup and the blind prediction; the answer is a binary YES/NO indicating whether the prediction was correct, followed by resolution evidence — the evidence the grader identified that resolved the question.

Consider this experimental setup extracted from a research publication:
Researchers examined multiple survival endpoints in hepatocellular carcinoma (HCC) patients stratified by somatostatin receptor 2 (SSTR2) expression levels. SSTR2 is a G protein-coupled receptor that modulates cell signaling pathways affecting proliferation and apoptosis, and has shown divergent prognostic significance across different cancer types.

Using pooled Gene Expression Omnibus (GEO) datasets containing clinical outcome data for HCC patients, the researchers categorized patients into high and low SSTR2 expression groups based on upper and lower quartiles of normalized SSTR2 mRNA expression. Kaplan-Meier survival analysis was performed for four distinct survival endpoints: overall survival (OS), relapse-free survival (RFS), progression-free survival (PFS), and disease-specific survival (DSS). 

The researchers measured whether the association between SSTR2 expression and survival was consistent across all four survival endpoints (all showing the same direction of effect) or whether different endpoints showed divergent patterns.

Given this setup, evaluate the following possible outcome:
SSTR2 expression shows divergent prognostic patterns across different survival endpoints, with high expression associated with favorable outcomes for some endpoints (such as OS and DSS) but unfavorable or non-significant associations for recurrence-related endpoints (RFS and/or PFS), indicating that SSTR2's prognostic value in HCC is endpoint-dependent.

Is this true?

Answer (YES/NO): NO